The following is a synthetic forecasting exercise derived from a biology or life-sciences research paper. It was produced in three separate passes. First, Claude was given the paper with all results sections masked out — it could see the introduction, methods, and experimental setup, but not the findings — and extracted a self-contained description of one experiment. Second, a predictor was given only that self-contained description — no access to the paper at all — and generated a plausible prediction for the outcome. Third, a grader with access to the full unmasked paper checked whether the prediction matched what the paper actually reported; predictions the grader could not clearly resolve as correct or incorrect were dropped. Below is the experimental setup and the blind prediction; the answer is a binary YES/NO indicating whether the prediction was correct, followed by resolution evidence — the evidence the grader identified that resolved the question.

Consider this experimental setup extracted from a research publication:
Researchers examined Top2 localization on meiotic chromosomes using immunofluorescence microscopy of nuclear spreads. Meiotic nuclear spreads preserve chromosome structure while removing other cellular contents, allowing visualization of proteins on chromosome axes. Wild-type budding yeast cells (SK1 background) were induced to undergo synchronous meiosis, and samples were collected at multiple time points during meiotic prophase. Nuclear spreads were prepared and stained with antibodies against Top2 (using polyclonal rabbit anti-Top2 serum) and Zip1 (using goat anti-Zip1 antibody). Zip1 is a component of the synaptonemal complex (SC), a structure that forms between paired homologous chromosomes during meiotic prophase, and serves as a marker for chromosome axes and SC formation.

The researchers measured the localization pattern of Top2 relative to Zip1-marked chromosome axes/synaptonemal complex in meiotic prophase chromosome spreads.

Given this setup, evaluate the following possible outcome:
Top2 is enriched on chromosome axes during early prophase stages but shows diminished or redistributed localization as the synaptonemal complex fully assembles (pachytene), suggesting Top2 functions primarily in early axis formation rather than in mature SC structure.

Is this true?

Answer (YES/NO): NO